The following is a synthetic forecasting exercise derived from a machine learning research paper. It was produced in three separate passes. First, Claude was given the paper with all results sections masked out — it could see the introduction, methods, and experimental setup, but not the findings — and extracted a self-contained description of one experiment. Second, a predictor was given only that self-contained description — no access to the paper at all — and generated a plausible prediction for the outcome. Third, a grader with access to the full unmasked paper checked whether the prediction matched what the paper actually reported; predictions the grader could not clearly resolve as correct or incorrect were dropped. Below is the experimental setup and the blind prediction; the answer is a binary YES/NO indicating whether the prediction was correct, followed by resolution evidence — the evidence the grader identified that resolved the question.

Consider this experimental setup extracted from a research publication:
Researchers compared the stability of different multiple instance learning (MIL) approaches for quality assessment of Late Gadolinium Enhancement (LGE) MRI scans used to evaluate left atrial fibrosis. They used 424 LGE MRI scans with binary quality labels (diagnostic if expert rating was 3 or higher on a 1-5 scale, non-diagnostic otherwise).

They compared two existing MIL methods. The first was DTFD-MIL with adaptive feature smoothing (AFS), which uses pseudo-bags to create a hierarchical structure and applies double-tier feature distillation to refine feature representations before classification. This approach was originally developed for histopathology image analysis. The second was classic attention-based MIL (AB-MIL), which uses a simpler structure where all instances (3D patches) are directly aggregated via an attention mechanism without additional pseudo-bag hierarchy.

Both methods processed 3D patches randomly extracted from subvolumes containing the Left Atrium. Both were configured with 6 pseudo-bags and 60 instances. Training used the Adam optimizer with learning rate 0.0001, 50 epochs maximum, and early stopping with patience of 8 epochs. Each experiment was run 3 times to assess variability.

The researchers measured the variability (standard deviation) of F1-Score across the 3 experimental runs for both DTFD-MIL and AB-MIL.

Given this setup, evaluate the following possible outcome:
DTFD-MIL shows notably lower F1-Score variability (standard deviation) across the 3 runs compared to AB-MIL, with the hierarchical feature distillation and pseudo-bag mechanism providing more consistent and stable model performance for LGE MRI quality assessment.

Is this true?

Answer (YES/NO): NO